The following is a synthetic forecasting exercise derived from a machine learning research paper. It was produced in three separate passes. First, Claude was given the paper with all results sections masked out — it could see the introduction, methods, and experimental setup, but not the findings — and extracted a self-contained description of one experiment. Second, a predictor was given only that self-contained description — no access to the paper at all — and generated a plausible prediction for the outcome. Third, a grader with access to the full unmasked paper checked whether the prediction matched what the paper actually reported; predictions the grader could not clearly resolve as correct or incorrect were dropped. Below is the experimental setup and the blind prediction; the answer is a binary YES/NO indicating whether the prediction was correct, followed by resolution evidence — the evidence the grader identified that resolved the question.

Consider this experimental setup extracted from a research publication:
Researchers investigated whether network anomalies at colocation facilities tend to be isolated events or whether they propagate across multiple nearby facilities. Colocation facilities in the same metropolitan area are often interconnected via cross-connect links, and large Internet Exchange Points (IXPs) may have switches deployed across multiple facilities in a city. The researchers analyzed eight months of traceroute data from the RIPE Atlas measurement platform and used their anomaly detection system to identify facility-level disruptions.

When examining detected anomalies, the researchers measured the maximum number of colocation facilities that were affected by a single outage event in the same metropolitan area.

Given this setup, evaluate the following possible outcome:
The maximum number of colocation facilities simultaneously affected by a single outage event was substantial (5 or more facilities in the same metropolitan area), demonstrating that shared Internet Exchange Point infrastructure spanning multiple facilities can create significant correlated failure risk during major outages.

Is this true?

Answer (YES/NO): YES